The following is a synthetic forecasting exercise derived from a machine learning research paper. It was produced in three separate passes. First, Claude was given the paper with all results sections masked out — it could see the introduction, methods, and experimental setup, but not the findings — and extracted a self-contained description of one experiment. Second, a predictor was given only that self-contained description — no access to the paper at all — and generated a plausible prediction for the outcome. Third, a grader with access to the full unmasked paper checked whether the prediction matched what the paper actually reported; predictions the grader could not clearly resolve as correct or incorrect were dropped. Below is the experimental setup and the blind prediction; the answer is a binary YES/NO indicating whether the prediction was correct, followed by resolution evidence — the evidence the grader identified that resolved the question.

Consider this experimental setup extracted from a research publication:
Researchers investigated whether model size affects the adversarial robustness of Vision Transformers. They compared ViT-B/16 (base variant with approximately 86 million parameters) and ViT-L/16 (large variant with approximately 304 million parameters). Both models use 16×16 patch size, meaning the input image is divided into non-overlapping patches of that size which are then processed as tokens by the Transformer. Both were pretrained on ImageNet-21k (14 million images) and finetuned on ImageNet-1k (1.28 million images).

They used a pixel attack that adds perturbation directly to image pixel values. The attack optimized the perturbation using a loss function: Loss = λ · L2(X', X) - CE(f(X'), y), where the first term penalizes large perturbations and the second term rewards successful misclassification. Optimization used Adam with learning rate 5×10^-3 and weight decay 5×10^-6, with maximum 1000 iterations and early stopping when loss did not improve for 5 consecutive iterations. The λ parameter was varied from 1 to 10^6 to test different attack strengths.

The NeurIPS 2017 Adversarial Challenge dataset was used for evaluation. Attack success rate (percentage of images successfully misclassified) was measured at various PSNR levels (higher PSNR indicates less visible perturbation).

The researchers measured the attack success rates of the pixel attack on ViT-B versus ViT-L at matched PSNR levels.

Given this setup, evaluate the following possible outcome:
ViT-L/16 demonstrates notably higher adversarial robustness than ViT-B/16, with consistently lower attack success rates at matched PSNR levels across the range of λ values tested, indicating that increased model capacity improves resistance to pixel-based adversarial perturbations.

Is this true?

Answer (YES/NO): YES